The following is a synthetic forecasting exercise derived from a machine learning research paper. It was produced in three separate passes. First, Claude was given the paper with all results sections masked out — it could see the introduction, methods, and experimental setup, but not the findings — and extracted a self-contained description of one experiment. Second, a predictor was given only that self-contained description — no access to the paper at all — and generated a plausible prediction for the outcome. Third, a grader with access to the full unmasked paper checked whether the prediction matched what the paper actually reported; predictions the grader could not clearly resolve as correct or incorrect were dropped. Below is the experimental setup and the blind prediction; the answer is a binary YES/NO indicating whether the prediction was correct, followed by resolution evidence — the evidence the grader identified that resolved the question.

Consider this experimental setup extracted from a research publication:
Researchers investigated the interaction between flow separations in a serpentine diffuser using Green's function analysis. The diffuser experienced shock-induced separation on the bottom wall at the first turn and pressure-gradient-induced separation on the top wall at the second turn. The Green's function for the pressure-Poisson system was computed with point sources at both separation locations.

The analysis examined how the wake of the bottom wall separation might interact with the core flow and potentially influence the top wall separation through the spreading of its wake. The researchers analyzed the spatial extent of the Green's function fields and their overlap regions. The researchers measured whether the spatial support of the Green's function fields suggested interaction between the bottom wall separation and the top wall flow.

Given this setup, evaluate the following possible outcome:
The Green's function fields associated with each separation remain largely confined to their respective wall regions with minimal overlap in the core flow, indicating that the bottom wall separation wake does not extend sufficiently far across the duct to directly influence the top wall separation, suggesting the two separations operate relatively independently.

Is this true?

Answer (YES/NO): NO